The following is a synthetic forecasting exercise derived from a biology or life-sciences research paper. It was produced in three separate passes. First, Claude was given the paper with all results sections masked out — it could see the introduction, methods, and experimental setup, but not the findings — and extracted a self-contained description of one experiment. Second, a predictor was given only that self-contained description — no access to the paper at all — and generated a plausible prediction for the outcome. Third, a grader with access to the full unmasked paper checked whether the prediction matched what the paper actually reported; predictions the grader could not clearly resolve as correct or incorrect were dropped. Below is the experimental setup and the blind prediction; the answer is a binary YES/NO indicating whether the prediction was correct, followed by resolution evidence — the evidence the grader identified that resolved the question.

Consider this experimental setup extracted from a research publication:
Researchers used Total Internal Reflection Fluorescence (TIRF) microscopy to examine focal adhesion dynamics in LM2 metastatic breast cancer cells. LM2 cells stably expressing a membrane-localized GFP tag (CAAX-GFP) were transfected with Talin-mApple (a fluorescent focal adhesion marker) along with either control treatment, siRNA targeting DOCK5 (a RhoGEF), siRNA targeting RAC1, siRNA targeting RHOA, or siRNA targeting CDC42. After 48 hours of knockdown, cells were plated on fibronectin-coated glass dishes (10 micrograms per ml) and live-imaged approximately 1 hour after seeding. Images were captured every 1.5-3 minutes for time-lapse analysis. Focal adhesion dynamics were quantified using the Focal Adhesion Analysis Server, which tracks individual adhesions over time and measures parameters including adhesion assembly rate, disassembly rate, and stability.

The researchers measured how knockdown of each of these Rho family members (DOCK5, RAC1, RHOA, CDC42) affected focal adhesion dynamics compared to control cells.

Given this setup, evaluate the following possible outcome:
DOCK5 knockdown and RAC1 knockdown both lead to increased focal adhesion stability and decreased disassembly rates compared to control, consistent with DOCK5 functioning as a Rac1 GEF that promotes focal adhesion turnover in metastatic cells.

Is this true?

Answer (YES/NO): NO